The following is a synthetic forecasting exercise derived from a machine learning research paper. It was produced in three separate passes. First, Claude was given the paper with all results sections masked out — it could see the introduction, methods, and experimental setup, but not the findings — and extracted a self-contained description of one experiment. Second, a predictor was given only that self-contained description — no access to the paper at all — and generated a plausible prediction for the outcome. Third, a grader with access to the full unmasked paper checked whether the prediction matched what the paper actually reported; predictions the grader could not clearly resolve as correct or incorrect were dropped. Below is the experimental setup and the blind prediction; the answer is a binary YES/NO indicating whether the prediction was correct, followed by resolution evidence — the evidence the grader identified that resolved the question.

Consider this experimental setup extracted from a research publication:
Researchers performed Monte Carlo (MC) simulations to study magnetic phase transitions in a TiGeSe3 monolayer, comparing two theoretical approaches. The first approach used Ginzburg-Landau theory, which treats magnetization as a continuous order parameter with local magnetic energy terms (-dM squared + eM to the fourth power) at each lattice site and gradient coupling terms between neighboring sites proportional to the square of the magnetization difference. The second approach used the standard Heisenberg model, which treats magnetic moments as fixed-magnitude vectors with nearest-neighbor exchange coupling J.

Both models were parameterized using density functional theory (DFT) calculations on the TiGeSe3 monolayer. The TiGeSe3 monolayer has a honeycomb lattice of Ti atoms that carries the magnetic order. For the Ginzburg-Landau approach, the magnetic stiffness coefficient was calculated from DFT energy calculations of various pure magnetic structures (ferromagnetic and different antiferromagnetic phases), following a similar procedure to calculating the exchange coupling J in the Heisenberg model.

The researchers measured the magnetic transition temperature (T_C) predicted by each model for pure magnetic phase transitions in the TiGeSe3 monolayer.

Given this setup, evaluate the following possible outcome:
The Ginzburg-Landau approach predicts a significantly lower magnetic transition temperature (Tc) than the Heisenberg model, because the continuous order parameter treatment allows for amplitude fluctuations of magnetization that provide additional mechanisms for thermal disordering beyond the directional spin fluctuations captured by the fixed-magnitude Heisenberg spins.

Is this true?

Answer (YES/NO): NO